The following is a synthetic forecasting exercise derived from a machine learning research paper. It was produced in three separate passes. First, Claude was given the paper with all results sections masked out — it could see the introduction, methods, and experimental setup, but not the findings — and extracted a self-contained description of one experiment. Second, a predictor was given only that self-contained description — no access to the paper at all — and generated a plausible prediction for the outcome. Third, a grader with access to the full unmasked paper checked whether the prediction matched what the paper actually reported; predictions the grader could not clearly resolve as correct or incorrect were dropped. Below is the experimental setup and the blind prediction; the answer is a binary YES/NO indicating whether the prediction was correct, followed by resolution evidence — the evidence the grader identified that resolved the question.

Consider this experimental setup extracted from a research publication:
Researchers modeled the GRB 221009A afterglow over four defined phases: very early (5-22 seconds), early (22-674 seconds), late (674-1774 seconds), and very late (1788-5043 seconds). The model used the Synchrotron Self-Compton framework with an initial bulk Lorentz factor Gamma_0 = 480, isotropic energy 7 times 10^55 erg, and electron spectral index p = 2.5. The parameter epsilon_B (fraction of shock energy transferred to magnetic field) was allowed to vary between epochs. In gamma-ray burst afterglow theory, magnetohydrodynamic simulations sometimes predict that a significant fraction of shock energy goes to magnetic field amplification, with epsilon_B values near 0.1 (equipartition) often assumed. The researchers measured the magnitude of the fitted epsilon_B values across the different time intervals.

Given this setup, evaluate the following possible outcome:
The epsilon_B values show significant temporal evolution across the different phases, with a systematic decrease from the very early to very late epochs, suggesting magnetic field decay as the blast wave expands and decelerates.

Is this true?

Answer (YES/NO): YES